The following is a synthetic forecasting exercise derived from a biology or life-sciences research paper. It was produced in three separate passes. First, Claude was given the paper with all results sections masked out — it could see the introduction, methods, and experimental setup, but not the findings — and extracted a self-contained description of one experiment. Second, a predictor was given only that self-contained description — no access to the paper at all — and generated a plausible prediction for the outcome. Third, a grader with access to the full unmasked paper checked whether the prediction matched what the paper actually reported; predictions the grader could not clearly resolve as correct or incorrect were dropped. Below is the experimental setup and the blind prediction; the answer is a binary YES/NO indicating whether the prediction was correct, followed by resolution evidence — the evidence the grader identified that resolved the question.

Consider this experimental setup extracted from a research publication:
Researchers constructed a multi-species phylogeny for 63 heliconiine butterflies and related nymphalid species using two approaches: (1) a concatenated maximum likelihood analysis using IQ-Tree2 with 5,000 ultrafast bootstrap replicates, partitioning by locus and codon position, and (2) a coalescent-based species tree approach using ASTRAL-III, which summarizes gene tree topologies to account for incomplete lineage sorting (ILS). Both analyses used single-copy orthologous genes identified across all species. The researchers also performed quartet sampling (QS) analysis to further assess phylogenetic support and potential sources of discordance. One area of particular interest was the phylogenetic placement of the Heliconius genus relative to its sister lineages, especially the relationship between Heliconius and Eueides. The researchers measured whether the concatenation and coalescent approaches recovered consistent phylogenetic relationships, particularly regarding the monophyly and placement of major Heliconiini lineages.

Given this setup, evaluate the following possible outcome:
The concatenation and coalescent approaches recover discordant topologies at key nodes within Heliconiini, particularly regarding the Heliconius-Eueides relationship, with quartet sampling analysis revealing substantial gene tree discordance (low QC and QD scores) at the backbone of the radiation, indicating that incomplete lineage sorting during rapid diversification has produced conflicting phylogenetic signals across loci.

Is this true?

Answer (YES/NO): NO